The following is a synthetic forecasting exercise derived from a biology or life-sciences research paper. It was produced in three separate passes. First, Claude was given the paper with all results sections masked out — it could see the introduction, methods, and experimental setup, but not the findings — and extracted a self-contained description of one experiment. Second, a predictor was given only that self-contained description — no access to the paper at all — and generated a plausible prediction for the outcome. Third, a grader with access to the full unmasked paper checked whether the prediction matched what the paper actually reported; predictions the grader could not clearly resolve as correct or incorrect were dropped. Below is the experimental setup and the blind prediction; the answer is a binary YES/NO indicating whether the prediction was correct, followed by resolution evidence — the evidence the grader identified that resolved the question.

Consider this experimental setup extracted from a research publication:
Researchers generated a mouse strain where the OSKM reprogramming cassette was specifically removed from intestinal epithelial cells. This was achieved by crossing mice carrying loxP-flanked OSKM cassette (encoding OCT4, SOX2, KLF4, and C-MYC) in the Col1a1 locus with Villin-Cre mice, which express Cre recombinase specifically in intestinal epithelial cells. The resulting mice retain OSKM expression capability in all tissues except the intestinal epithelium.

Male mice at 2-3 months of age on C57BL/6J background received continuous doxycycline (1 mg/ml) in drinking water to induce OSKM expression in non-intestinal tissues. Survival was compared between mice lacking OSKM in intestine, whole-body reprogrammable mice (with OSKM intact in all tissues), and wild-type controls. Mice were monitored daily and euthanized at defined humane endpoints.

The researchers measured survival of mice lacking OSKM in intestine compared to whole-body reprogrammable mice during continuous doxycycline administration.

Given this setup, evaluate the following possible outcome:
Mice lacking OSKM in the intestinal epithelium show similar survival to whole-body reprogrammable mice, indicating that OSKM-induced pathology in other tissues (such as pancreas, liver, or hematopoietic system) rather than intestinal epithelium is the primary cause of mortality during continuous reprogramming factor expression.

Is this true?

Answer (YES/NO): YES